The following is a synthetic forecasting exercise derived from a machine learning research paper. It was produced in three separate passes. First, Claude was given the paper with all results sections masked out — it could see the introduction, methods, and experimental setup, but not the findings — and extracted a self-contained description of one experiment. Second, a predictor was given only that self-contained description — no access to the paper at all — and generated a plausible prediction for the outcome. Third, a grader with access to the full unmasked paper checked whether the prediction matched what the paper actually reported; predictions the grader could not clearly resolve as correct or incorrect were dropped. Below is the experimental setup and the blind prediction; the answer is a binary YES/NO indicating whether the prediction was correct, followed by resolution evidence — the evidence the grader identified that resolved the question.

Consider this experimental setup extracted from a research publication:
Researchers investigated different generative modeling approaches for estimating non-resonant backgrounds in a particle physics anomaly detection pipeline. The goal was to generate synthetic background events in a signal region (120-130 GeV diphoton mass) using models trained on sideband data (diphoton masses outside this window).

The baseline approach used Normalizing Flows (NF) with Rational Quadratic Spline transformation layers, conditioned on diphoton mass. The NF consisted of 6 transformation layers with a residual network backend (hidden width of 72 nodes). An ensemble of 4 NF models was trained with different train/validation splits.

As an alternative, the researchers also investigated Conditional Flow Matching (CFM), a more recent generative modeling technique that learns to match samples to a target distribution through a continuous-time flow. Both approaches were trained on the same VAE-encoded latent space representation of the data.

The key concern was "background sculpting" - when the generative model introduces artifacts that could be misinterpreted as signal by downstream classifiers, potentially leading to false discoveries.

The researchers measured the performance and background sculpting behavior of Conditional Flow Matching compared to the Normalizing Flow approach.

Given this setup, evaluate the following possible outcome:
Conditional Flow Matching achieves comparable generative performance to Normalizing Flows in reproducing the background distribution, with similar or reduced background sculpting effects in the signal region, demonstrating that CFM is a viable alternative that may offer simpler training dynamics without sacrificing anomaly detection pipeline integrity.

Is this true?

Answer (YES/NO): NO